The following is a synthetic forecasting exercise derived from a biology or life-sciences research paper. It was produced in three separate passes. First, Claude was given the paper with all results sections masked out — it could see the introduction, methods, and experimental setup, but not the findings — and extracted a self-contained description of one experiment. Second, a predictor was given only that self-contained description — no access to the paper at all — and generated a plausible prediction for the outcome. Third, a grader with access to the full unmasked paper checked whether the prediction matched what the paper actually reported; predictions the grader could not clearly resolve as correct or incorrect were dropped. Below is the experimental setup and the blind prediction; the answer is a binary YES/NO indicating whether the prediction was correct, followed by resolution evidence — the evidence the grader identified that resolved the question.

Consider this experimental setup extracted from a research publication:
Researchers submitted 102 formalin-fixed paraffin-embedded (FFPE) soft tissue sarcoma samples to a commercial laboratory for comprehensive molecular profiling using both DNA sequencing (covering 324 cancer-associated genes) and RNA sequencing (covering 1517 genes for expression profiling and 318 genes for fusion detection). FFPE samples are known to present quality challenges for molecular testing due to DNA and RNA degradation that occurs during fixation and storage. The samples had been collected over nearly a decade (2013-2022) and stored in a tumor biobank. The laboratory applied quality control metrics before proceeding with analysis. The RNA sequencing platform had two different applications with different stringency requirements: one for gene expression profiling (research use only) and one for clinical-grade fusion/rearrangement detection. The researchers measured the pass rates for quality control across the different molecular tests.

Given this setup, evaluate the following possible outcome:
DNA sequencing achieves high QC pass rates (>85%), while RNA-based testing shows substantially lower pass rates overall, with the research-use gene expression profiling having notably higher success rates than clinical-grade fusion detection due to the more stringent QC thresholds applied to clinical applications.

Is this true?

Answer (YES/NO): NO